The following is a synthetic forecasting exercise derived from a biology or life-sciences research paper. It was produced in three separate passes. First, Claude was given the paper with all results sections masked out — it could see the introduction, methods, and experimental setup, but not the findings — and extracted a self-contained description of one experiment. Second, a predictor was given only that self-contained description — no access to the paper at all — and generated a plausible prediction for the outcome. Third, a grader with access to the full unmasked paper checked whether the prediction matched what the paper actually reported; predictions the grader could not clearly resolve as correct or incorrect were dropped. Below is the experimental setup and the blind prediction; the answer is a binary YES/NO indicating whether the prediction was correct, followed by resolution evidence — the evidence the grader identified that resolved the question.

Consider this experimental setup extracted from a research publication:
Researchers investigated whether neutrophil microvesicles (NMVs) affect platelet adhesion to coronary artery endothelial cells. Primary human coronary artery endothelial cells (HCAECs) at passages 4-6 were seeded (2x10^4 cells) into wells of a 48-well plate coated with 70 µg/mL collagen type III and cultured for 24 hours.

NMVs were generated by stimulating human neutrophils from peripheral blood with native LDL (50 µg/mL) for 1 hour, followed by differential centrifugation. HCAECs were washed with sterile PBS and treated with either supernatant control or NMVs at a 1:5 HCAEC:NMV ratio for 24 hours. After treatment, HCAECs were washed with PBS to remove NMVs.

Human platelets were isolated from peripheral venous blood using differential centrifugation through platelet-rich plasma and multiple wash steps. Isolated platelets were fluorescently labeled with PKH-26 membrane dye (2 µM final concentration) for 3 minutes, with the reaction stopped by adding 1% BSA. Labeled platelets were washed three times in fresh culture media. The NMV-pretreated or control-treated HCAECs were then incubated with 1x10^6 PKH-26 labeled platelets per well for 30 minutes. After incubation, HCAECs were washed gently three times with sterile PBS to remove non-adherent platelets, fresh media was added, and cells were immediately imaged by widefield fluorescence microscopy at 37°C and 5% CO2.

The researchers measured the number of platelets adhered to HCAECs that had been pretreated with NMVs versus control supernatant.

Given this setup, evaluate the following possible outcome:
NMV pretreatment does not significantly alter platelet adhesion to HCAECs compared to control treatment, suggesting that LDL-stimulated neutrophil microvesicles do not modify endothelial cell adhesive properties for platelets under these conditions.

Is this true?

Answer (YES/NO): NO